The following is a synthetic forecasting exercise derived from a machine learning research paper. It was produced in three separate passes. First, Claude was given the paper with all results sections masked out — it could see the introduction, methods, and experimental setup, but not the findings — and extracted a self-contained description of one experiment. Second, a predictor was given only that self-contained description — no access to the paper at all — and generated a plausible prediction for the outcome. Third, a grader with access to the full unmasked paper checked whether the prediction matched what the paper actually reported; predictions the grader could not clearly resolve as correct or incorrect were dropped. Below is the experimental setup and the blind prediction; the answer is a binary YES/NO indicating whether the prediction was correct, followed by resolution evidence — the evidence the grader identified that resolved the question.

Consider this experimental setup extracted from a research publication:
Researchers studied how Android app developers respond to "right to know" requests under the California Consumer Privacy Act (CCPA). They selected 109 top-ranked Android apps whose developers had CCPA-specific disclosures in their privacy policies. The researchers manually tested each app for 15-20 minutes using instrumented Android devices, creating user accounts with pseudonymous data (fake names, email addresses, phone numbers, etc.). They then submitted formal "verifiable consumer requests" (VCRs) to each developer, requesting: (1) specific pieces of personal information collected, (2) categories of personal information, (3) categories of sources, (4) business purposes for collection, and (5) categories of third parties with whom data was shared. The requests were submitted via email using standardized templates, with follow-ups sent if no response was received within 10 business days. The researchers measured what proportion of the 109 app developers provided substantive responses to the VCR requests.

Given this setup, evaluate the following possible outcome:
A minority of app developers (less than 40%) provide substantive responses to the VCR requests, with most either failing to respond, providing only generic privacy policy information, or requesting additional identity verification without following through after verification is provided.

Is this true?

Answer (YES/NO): NO